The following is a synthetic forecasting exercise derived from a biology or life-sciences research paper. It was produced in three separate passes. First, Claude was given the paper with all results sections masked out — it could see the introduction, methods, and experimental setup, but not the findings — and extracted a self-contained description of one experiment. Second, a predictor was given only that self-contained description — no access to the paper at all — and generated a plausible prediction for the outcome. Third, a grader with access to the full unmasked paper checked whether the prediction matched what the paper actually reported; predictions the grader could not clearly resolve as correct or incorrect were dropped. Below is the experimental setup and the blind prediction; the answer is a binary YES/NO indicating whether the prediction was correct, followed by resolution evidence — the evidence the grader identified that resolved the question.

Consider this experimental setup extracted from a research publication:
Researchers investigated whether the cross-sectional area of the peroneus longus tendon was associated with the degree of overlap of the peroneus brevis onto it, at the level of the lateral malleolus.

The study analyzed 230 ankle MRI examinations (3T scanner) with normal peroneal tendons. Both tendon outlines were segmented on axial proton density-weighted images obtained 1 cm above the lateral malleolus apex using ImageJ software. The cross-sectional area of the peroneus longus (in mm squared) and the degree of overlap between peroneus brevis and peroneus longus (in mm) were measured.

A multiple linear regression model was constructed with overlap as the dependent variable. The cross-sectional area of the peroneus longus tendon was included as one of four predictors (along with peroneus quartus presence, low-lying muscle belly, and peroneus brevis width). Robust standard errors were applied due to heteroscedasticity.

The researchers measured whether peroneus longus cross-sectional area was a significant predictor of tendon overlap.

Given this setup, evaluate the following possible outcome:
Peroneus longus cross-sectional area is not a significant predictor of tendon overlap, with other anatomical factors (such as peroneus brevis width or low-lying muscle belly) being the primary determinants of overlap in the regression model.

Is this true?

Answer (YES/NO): NO